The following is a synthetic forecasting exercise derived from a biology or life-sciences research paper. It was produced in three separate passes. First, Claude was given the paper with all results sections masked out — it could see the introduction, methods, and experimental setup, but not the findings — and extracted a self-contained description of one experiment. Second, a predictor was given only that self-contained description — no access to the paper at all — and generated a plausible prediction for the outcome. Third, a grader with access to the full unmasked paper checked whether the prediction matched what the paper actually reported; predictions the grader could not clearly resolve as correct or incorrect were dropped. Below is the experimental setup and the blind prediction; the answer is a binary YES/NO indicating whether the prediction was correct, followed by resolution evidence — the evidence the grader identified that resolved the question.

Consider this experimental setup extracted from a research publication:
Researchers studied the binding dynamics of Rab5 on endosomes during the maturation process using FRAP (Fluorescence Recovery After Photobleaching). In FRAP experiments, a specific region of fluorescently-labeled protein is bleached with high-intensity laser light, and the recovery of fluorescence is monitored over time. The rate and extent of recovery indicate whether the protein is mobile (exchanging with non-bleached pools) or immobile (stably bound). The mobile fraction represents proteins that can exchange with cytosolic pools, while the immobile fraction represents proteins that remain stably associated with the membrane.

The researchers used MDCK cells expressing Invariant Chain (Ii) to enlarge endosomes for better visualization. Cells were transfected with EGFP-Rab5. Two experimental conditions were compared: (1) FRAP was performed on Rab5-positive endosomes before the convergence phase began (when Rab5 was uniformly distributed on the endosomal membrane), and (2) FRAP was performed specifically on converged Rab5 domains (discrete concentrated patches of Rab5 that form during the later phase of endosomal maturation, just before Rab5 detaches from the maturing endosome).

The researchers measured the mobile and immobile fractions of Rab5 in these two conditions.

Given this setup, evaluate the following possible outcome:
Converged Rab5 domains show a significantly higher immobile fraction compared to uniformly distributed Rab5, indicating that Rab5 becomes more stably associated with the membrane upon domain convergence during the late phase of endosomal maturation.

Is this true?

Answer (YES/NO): YES